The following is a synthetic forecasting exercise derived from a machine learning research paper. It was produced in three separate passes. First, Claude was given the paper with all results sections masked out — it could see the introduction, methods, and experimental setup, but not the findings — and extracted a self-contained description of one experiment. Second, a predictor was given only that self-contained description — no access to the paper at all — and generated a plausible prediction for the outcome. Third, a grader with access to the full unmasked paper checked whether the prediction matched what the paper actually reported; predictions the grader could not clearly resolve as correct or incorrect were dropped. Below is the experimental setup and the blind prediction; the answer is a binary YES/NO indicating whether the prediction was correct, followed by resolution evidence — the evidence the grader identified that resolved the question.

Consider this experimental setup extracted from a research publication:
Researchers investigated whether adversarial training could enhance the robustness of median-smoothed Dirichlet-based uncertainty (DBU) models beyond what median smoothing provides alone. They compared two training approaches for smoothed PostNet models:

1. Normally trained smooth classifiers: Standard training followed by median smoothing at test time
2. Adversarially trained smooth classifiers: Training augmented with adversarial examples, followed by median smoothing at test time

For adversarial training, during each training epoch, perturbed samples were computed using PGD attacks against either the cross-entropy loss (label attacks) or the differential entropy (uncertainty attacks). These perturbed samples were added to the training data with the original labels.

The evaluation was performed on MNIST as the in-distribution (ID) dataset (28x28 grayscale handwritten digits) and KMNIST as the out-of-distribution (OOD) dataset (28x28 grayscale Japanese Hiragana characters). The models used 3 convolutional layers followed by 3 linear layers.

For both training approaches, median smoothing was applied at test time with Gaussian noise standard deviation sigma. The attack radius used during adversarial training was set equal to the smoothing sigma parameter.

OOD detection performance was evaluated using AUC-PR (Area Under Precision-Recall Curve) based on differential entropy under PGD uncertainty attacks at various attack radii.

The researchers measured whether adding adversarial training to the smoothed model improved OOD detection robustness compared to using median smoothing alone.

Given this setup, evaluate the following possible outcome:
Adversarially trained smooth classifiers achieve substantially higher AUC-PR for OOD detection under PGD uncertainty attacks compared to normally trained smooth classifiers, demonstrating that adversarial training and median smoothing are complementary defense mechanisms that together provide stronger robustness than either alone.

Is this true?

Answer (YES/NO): NO